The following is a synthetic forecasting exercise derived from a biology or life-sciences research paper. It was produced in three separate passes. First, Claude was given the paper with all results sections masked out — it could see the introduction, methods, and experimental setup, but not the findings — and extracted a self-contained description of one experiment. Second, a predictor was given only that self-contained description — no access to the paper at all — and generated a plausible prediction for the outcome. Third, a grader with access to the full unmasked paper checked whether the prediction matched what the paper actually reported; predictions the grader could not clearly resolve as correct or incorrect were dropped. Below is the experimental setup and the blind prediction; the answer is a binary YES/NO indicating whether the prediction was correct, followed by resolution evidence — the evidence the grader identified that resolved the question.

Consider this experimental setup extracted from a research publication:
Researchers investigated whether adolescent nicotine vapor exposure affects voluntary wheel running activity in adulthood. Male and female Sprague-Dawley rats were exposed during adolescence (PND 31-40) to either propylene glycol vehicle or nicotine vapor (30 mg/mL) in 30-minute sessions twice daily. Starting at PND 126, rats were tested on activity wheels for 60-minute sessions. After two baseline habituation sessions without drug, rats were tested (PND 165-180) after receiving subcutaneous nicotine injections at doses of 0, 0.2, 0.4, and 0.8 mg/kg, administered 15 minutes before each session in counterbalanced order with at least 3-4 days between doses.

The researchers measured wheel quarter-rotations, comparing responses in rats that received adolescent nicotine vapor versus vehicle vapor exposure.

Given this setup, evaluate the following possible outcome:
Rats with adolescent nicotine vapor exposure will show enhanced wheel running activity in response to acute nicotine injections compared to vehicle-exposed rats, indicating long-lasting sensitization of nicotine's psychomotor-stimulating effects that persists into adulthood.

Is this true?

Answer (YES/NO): NO